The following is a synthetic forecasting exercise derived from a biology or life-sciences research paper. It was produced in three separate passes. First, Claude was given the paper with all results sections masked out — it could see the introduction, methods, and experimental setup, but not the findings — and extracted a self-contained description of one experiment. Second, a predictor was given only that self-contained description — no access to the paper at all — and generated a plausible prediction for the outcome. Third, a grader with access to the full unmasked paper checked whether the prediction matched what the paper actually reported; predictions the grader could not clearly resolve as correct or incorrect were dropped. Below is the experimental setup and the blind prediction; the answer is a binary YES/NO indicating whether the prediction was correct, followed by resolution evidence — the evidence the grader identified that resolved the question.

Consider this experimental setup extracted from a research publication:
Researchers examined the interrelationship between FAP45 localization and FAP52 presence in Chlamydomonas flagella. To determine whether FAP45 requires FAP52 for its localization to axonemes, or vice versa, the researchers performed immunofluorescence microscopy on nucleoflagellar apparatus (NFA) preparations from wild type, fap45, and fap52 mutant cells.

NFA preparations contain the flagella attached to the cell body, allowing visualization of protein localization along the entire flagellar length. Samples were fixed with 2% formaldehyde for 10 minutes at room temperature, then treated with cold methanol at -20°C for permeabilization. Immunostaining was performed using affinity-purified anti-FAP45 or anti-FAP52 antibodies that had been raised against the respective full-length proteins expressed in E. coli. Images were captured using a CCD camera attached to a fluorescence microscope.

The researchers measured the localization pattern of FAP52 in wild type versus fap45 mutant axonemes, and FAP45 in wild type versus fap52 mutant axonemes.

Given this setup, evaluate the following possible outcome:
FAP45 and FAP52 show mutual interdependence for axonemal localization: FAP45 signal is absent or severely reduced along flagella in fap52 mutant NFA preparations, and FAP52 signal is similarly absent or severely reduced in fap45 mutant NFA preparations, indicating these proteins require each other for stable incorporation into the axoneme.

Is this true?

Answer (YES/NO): NO